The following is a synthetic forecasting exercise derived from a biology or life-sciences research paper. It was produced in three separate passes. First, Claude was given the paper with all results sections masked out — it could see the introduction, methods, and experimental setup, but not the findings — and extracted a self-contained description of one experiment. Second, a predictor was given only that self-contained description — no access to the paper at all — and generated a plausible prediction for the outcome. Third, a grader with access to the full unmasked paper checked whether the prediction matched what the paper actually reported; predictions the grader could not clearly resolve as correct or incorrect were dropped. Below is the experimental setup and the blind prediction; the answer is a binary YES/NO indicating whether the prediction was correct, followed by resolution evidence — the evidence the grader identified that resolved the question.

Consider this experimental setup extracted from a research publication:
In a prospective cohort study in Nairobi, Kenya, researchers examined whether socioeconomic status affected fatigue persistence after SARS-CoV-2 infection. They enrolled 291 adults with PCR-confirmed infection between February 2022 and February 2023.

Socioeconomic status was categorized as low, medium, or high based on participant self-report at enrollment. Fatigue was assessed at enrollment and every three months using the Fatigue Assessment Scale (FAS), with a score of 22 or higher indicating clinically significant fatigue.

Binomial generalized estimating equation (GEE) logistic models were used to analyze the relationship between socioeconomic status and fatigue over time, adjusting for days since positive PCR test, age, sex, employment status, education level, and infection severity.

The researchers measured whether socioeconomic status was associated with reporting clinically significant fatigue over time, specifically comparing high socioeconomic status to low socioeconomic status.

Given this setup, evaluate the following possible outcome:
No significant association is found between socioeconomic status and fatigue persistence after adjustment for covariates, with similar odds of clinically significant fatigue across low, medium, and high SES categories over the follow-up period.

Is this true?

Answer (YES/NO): NO